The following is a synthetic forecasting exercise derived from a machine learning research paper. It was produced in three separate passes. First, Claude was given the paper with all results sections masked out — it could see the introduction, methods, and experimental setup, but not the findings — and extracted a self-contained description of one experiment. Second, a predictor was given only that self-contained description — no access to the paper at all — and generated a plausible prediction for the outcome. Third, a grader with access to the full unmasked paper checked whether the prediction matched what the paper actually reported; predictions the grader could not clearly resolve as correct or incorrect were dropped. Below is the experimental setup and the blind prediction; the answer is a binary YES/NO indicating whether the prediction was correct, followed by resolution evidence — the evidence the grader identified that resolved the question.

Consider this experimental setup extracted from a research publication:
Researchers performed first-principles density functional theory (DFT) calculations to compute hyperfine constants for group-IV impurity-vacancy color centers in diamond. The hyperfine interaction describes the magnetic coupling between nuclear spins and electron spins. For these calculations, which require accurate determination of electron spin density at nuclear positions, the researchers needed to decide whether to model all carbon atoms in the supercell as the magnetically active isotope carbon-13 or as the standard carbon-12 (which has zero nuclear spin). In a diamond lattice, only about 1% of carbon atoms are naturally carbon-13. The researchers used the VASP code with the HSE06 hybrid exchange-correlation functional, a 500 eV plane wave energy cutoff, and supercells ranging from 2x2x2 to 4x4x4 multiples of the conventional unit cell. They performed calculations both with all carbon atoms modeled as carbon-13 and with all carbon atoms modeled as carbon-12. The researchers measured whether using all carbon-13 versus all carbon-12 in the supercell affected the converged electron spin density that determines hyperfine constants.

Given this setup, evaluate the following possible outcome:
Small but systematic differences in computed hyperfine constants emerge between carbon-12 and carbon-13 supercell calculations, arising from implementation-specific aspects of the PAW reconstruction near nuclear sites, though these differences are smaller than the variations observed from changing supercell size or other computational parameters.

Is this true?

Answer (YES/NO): NO